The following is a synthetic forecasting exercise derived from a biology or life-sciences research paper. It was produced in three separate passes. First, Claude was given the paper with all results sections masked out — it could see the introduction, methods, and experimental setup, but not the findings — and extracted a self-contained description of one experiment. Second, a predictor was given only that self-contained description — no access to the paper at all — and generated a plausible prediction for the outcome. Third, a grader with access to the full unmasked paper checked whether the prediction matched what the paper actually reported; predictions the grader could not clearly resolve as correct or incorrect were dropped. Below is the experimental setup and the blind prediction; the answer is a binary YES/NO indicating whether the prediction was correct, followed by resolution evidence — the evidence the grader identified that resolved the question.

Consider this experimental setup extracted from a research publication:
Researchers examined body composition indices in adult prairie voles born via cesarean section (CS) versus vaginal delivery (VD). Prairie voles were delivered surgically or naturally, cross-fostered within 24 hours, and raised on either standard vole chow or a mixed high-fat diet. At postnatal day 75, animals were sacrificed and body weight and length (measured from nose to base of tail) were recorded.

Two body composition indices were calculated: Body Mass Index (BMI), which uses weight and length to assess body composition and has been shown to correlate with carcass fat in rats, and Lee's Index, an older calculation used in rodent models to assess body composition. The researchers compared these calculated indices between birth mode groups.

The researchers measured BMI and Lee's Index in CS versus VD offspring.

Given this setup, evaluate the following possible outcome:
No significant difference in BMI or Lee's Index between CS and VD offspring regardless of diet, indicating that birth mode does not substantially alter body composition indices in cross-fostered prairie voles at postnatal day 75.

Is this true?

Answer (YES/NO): NO